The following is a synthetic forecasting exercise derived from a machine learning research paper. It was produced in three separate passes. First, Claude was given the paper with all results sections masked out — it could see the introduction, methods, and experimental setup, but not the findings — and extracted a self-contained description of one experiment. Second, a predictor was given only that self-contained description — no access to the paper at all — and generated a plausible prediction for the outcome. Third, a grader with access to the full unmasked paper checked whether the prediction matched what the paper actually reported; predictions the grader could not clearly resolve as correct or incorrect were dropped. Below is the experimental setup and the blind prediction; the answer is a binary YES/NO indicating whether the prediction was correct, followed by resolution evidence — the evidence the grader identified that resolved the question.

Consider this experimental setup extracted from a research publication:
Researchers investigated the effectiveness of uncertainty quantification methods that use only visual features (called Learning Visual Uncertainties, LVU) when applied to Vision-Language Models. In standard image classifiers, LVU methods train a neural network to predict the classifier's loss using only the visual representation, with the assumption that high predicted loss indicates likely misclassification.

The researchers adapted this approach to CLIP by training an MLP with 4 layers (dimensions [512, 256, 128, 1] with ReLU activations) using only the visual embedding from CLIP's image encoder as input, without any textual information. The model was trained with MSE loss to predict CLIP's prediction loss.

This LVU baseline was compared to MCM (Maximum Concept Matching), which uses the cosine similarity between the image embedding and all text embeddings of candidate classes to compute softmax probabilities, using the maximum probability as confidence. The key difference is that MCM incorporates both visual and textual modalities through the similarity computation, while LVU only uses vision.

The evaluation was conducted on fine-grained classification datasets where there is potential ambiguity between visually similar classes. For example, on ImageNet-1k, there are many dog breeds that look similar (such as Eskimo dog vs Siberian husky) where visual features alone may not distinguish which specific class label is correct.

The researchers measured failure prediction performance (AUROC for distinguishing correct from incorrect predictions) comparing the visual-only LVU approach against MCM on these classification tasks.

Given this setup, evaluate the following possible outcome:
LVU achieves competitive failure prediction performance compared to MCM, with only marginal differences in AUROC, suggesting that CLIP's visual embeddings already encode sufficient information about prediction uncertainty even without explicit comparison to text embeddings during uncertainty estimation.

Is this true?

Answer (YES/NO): NO